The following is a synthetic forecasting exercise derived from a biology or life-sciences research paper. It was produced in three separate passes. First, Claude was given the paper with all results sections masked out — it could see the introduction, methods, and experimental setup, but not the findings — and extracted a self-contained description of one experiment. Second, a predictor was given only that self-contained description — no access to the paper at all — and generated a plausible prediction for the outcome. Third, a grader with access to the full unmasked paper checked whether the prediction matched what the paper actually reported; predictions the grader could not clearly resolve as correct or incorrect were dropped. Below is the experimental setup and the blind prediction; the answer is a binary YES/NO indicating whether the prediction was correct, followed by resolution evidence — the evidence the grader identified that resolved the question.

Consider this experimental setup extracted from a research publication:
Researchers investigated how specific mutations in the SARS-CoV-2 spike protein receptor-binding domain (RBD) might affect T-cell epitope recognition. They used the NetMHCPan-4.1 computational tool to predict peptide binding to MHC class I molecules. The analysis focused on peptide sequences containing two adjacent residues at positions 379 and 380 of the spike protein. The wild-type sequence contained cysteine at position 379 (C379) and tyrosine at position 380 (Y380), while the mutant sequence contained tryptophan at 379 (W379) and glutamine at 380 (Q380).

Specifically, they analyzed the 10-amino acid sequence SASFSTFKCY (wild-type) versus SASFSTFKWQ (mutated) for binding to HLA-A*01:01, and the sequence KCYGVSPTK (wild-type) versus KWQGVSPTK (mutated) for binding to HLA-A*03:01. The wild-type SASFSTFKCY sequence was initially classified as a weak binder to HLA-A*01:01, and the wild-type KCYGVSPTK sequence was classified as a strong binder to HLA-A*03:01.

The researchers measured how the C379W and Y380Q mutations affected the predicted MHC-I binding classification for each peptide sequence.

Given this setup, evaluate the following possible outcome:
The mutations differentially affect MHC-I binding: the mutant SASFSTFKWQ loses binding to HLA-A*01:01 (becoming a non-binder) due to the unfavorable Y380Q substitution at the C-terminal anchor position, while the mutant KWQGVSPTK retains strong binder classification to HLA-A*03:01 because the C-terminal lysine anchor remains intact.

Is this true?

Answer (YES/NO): NO